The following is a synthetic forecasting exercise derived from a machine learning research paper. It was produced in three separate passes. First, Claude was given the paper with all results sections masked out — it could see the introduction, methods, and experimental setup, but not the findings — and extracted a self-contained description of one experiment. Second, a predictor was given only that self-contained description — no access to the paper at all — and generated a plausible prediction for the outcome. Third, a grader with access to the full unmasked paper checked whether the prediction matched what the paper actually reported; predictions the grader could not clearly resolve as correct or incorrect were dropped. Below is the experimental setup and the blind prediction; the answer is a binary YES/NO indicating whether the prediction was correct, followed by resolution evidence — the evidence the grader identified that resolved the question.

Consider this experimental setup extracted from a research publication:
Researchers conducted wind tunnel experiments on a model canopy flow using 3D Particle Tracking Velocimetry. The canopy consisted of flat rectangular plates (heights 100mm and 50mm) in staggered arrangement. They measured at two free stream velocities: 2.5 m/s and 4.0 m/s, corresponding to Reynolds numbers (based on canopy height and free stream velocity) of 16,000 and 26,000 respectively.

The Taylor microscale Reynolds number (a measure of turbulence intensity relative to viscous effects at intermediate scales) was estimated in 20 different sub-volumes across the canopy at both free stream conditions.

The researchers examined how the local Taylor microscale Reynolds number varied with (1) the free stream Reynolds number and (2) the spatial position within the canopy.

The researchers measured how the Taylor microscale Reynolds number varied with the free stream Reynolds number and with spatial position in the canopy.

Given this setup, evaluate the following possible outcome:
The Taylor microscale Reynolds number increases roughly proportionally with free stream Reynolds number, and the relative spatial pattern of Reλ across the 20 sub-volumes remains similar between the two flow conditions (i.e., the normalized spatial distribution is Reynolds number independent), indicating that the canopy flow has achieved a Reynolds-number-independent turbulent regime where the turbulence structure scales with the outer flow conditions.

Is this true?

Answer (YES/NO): NO